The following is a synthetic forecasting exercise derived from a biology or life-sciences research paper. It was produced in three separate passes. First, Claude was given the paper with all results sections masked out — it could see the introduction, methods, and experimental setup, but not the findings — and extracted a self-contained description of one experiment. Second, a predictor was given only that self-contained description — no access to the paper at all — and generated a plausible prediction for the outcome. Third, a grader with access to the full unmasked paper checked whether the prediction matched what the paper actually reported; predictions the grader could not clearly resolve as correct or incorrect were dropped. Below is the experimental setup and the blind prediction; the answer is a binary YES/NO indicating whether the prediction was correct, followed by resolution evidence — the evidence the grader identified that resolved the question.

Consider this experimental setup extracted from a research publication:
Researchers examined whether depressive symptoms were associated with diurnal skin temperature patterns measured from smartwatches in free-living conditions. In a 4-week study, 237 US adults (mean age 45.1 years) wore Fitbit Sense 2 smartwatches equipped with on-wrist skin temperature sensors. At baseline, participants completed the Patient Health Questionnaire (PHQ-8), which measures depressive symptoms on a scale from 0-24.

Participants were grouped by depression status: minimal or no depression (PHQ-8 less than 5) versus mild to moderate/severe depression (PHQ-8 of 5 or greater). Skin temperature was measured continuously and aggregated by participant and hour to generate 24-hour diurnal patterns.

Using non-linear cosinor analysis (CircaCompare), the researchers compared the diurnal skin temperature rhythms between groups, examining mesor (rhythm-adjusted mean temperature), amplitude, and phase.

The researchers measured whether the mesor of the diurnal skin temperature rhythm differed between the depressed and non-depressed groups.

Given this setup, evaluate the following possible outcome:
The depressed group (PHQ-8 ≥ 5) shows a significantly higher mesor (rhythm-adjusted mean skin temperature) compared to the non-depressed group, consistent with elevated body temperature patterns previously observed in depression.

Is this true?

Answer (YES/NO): YES